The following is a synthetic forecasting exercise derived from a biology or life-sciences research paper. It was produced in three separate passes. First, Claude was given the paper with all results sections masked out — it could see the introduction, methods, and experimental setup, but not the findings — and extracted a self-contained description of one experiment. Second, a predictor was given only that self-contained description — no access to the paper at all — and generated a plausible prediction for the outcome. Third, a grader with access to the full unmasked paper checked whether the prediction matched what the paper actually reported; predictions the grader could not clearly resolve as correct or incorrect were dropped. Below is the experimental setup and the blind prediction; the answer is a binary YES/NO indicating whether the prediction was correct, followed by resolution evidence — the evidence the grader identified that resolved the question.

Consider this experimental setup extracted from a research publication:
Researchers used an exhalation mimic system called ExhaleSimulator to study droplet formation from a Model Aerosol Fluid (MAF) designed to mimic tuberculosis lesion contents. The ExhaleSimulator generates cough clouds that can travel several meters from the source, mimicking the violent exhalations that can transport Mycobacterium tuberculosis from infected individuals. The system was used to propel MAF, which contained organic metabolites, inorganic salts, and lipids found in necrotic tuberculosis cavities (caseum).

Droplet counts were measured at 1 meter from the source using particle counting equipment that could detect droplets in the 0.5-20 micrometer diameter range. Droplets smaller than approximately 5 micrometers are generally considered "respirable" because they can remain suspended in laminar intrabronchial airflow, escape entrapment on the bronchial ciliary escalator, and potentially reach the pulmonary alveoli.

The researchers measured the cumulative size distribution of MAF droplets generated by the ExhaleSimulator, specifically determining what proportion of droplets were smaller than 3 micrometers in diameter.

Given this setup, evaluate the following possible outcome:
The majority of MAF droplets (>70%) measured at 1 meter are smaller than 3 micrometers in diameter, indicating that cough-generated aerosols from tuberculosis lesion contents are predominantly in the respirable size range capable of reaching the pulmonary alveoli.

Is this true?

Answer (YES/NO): YES